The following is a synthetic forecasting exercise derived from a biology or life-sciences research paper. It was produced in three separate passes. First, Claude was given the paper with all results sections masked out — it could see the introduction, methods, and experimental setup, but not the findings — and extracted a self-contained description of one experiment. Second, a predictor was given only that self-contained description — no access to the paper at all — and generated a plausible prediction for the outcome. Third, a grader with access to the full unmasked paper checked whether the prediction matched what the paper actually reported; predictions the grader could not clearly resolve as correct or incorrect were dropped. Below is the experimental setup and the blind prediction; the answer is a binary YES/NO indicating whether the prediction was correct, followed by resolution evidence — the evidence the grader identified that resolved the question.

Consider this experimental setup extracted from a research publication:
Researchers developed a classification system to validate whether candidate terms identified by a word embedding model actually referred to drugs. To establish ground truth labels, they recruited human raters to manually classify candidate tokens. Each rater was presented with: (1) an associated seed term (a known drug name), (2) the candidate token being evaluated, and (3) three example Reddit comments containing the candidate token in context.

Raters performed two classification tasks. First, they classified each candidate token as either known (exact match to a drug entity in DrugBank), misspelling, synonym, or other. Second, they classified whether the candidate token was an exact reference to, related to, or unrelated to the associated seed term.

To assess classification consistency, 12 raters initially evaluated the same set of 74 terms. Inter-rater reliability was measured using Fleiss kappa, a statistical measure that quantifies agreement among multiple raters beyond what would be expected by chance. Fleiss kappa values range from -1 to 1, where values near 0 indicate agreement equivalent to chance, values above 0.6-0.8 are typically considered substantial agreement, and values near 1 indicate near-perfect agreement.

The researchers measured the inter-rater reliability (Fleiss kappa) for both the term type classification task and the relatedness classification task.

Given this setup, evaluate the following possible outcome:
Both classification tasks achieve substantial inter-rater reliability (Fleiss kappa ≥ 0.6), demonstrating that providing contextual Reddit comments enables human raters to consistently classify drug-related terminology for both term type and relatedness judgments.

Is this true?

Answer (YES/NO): YES